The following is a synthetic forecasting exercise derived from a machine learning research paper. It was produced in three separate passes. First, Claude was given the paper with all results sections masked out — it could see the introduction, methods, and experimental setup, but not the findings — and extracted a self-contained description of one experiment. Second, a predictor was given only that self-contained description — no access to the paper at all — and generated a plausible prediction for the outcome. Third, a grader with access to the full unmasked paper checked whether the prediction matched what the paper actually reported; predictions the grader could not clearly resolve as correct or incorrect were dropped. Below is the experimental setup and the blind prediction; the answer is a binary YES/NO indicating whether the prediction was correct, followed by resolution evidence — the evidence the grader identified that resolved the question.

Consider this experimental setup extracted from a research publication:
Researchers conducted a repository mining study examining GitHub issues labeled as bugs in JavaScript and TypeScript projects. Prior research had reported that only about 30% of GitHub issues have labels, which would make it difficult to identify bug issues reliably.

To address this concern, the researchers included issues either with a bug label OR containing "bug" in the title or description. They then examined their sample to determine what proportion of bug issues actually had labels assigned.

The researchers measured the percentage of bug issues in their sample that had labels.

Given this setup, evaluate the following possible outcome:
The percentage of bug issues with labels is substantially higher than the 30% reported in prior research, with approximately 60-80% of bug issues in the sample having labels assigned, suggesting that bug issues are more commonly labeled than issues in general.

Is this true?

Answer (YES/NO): YES